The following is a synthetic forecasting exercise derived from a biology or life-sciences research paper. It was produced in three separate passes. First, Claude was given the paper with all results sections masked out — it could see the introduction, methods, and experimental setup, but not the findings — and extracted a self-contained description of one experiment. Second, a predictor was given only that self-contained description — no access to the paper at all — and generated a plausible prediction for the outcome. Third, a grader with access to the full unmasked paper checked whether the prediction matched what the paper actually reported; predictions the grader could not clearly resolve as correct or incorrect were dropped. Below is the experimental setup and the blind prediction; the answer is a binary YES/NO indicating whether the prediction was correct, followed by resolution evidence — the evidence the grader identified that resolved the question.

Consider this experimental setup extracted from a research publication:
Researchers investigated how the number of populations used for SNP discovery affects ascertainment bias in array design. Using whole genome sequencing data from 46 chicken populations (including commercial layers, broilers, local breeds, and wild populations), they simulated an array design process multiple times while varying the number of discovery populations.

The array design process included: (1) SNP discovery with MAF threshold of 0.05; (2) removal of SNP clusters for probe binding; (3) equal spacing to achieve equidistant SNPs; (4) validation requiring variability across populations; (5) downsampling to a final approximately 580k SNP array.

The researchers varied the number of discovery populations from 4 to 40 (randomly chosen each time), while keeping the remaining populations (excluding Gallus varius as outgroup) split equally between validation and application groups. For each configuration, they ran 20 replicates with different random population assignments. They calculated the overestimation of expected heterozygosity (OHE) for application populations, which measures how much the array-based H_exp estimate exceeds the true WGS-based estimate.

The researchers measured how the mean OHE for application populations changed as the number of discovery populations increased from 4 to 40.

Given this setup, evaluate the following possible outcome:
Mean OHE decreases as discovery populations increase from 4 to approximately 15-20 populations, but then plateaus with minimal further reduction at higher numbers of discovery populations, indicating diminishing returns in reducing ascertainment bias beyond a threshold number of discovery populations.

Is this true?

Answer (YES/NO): NO